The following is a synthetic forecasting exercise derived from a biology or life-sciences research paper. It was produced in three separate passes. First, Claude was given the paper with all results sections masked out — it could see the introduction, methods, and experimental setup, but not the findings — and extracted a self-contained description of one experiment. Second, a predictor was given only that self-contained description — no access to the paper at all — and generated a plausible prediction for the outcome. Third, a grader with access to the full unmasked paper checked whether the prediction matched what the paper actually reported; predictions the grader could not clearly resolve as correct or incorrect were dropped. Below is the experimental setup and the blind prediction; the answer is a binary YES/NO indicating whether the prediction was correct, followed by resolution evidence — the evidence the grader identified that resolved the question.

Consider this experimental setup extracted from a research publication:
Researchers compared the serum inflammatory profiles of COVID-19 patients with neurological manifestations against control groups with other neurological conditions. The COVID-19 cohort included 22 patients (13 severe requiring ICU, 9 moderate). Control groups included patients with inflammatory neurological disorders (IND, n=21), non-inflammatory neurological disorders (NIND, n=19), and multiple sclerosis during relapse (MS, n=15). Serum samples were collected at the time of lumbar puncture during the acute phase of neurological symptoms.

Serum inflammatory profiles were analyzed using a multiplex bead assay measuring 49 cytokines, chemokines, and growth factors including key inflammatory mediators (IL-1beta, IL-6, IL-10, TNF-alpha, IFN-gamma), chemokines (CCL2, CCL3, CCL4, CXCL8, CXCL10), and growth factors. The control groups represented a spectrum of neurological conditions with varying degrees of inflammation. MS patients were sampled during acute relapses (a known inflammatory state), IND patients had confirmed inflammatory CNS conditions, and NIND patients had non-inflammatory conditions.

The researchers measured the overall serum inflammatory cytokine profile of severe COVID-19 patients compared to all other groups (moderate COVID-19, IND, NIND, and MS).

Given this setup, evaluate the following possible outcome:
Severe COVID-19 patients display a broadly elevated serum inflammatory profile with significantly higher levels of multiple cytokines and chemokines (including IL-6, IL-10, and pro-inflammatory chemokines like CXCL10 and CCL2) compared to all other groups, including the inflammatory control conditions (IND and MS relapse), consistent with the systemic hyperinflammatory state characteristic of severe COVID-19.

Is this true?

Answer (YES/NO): NO